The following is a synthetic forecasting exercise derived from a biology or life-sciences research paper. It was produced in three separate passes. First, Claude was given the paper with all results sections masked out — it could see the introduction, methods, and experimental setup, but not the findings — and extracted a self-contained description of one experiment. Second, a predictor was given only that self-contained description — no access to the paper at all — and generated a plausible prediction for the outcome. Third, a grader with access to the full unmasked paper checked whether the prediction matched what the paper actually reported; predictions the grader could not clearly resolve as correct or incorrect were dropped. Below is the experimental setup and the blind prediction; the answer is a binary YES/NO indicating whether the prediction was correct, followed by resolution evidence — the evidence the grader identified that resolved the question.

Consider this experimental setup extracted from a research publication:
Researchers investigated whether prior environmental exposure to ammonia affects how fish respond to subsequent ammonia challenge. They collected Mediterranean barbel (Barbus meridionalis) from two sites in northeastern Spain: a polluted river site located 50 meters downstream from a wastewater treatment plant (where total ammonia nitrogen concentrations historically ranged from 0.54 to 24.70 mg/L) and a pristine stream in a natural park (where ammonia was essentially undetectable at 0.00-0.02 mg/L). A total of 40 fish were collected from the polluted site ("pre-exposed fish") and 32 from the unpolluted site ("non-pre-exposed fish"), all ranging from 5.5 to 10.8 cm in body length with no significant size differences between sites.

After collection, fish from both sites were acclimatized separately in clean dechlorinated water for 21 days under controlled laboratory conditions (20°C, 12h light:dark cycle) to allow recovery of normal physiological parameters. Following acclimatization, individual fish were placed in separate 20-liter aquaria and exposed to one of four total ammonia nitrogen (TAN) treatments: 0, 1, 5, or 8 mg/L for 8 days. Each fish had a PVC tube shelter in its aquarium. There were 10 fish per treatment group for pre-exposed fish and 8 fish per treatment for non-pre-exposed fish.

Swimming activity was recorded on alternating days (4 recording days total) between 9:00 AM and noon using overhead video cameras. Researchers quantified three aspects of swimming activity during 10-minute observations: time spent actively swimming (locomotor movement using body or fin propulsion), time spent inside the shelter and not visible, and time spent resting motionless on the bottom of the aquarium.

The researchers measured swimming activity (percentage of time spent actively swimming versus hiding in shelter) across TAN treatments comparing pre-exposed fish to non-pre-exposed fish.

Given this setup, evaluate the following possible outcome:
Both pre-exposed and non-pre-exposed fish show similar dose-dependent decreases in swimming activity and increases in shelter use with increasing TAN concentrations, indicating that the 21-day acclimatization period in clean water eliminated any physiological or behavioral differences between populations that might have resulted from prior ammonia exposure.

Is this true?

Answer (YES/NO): NO